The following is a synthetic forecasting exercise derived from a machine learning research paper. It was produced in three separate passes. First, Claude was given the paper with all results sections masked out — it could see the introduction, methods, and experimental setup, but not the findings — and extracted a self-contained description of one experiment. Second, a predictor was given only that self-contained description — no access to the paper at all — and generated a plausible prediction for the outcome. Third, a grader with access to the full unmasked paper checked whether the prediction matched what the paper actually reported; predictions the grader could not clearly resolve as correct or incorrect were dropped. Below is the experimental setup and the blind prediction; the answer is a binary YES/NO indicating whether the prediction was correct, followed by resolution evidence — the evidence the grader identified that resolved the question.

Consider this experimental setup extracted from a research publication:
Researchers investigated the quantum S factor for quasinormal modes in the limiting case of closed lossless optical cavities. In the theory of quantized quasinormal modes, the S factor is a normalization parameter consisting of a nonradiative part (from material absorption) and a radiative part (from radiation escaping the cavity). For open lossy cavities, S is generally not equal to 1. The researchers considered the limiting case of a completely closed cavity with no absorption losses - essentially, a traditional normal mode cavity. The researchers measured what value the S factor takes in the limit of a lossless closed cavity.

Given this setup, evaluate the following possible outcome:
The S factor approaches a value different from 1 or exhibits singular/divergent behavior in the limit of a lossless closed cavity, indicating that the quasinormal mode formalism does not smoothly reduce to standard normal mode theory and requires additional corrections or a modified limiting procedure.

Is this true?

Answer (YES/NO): NO